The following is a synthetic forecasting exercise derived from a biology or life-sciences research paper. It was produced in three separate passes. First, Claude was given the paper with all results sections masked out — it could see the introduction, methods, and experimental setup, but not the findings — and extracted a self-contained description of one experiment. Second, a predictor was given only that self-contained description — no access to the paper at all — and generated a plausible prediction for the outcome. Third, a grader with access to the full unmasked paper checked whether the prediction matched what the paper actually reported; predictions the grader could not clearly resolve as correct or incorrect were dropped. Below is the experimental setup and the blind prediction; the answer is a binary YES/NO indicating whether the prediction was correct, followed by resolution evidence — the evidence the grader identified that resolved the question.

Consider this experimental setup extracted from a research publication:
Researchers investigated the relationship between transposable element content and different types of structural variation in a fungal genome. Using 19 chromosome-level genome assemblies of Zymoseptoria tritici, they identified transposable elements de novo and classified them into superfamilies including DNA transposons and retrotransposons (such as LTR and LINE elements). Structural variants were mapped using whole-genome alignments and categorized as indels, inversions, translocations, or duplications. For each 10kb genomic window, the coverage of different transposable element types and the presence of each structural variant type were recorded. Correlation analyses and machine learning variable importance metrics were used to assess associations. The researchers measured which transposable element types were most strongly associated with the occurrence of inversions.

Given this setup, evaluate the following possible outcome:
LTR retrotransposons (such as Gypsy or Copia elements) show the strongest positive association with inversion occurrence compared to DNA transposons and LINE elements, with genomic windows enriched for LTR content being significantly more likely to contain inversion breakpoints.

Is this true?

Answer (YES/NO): NO